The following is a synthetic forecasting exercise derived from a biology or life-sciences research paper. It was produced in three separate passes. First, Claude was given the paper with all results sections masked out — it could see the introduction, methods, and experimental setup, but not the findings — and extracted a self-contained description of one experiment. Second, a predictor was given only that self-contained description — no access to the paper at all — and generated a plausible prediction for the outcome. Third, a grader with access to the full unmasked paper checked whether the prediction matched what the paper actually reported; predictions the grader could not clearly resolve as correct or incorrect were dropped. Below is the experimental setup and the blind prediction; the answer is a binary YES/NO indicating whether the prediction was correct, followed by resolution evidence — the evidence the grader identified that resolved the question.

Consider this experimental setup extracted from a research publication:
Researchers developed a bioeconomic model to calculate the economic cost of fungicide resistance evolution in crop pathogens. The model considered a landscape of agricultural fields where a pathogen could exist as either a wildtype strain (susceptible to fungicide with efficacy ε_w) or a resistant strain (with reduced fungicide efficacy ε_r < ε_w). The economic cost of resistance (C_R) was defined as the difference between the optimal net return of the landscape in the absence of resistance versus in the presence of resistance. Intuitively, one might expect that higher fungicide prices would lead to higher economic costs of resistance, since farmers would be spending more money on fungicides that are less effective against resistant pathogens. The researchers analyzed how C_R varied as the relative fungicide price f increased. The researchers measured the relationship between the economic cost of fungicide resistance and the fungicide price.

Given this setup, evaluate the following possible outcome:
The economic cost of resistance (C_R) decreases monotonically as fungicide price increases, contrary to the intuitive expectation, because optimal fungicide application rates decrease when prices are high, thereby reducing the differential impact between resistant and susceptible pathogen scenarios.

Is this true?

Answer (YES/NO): NO